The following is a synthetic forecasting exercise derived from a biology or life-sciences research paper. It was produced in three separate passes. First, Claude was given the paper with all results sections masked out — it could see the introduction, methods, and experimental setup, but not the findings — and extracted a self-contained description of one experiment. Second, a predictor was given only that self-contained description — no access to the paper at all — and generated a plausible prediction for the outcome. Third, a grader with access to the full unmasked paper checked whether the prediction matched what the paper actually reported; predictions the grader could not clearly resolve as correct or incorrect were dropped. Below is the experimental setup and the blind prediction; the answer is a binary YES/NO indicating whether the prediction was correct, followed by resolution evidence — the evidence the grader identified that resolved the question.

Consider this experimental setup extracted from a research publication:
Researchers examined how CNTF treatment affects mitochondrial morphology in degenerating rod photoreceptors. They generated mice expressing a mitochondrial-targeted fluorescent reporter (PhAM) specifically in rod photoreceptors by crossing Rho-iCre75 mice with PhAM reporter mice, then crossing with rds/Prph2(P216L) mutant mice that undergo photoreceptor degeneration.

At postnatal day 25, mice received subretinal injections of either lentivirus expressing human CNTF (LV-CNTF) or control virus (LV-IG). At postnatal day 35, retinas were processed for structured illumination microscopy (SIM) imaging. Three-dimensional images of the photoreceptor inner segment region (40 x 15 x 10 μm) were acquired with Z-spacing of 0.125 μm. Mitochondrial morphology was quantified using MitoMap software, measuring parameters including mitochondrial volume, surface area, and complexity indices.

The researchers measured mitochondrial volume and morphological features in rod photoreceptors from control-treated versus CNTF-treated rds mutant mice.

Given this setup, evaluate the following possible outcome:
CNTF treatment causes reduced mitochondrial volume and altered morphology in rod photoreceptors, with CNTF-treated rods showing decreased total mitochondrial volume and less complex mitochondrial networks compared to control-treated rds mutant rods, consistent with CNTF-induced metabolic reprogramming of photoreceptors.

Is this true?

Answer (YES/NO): NO